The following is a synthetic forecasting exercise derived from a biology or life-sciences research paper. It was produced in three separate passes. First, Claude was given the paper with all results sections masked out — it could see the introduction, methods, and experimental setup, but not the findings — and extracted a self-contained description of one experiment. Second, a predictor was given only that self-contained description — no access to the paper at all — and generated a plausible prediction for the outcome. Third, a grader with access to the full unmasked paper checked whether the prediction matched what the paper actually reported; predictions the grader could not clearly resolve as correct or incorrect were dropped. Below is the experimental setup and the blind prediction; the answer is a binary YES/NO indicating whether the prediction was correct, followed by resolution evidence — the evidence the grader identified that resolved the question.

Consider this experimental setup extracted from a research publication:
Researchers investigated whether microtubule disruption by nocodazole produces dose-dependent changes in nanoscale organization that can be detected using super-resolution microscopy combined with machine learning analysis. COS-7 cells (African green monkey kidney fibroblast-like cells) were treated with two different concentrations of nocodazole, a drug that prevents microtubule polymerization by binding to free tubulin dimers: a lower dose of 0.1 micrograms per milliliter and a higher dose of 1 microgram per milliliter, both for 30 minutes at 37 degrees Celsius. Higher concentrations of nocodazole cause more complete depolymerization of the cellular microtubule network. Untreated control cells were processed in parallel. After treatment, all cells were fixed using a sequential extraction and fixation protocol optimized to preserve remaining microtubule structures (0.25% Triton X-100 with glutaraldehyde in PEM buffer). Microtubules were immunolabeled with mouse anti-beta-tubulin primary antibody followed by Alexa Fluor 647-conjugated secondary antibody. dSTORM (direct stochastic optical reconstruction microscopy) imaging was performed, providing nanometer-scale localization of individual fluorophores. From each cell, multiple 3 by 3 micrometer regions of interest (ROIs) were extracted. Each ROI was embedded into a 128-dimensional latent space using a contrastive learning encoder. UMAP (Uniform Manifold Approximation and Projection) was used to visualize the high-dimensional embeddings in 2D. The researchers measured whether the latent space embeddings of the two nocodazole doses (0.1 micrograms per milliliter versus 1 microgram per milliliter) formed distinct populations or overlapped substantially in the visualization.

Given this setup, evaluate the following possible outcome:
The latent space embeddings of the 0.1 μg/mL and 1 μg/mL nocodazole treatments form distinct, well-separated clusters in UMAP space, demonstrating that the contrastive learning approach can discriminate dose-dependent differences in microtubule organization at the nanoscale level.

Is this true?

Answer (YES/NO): NO